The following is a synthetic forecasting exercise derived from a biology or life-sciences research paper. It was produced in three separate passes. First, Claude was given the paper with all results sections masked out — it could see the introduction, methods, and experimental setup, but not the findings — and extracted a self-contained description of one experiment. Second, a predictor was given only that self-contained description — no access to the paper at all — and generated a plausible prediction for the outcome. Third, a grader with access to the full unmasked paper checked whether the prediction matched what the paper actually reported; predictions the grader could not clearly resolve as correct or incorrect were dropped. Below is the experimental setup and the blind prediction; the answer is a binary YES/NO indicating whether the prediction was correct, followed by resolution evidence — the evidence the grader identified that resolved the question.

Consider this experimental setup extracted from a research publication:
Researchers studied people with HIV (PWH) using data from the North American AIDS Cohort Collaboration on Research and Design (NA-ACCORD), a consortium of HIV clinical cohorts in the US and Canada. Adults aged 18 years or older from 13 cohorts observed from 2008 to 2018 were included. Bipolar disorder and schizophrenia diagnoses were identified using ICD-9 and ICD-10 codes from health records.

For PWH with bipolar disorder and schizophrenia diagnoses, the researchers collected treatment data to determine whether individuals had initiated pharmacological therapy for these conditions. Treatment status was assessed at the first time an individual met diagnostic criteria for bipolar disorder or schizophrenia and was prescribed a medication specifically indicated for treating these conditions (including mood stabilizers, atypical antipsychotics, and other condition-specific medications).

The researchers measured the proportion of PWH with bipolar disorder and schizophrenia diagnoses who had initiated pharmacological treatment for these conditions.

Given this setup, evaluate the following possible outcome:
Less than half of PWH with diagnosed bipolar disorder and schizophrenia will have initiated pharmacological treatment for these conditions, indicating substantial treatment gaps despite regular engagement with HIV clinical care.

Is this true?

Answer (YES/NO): NO